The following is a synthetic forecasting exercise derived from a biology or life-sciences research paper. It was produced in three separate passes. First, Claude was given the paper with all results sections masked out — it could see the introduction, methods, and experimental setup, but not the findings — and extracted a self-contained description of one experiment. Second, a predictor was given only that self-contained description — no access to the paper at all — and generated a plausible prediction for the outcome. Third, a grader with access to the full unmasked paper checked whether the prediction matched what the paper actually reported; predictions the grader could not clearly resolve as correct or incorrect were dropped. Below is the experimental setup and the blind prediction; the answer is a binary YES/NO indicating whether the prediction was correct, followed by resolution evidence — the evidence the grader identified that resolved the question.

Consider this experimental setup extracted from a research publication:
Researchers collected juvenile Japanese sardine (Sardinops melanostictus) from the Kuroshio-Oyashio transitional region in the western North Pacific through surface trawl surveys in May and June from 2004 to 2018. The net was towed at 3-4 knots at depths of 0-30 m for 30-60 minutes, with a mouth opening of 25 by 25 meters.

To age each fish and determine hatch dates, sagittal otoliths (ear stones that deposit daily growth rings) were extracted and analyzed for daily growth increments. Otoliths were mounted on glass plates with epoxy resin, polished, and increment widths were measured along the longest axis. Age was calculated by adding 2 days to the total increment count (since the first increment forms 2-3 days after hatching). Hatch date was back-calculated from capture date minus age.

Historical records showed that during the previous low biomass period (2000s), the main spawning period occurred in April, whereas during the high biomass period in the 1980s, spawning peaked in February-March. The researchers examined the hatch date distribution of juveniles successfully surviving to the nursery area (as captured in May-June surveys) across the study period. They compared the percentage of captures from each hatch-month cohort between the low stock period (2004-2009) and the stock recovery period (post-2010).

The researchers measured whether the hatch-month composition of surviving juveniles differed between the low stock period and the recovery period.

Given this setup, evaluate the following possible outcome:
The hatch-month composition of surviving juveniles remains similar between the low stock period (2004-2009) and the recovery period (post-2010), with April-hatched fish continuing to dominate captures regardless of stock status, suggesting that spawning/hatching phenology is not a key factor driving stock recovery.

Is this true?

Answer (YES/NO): NO